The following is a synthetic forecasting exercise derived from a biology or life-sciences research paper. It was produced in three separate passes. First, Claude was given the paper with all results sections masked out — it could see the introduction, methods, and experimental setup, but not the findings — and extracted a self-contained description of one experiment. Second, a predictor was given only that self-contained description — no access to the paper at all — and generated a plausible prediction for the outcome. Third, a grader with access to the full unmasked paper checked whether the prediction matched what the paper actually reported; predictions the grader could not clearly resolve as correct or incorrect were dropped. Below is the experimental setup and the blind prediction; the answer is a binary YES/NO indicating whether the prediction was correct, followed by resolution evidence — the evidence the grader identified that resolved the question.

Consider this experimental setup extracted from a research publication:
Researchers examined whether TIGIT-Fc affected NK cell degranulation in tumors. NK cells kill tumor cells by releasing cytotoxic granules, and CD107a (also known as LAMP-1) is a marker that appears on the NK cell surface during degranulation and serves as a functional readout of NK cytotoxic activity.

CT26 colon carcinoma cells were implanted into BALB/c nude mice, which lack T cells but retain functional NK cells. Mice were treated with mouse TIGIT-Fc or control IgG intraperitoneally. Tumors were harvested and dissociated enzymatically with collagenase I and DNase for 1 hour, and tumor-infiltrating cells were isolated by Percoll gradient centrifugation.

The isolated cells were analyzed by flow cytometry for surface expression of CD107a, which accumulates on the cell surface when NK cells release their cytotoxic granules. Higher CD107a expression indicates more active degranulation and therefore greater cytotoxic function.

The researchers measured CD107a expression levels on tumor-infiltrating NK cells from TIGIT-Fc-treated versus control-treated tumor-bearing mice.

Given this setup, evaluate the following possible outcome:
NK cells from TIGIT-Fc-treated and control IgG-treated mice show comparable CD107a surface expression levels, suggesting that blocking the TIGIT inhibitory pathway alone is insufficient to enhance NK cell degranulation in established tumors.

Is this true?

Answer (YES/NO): NO